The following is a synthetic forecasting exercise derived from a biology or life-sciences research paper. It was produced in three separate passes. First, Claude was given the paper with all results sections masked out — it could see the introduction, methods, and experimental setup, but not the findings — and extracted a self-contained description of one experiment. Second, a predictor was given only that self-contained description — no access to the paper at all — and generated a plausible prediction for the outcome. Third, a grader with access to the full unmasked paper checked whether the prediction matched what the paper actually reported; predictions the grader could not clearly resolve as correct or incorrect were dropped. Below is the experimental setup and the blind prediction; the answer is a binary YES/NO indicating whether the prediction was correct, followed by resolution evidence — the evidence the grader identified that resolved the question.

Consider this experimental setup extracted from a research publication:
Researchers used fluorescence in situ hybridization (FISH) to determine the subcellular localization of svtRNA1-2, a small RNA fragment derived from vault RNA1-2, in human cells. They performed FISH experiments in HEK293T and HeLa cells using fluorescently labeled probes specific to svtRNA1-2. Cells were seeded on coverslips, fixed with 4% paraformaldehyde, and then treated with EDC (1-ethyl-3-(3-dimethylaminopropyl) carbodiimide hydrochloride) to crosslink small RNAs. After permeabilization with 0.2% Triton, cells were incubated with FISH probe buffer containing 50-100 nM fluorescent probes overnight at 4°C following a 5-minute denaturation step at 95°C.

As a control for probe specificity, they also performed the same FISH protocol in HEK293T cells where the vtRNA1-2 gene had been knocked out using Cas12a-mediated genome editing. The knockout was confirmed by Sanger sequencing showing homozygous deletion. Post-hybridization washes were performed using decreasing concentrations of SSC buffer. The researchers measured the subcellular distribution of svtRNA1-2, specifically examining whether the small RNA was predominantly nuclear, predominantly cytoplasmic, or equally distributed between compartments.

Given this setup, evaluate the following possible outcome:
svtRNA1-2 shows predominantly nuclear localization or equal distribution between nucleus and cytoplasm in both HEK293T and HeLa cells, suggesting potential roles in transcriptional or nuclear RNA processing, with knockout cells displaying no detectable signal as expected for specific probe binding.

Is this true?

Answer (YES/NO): YES